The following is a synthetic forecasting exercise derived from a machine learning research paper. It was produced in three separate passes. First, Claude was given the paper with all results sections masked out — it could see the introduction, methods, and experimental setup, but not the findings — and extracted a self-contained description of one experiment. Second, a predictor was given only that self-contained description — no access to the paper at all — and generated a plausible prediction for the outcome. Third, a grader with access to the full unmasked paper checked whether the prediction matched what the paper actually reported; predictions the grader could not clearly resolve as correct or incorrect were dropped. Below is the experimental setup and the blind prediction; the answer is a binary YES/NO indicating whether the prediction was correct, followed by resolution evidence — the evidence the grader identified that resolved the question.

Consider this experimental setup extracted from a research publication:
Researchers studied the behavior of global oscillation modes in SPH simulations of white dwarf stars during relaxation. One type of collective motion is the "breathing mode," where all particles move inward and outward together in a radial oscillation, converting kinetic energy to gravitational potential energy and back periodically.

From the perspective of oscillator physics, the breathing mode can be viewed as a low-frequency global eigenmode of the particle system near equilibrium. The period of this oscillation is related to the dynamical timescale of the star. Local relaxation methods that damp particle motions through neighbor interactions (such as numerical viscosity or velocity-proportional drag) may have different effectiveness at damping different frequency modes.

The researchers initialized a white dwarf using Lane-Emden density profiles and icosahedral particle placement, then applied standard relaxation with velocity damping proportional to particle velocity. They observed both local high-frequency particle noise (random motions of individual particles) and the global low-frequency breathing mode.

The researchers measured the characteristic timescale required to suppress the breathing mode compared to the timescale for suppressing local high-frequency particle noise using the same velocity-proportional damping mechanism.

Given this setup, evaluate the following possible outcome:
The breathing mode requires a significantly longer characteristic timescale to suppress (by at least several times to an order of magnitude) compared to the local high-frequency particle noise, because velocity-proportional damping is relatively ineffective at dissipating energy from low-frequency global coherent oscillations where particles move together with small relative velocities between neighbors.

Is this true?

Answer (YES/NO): YES